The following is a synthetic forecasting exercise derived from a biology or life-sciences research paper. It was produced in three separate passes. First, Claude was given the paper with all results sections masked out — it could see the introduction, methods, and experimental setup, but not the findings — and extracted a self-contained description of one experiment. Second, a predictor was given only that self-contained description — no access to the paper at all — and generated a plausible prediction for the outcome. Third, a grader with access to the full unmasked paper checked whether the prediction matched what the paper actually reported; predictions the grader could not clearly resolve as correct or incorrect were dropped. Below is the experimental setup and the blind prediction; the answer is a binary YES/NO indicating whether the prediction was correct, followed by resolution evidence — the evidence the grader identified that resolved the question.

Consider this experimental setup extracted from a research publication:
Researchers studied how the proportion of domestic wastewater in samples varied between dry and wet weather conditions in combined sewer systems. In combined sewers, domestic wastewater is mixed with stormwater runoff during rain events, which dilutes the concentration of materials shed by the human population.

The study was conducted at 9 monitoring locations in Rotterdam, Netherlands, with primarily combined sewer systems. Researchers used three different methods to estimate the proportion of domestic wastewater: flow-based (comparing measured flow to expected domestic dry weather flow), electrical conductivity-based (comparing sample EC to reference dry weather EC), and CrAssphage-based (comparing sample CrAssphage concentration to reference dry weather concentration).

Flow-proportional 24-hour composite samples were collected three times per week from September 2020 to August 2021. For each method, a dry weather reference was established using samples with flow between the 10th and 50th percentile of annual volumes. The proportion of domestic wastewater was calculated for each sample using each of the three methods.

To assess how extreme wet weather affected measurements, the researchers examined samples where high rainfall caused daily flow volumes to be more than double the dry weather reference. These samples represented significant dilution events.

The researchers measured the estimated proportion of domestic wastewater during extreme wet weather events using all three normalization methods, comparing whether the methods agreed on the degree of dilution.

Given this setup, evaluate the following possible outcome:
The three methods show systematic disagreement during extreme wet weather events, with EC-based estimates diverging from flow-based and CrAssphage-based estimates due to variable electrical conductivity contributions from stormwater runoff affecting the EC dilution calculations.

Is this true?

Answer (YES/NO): NO